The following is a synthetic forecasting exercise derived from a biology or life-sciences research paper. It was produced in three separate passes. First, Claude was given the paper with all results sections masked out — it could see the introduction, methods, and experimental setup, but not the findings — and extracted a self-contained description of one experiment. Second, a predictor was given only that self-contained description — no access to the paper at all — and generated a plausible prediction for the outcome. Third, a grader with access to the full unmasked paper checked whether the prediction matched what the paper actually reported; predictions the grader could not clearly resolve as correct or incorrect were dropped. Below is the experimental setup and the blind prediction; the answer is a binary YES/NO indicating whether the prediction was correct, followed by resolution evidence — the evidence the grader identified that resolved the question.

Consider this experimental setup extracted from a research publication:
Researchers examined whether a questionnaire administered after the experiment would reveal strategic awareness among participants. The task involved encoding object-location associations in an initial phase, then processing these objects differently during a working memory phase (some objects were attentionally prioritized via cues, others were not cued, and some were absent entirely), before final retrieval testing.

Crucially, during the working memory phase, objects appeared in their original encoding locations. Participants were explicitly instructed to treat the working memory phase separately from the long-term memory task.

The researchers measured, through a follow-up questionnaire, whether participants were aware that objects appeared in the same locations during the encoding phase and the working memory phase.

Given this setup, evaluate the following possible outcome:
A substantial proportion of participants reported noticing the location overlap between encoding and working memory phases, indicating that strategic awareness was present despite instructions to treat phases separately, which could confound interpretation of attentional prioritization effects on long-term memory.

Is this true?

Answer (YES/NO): NO